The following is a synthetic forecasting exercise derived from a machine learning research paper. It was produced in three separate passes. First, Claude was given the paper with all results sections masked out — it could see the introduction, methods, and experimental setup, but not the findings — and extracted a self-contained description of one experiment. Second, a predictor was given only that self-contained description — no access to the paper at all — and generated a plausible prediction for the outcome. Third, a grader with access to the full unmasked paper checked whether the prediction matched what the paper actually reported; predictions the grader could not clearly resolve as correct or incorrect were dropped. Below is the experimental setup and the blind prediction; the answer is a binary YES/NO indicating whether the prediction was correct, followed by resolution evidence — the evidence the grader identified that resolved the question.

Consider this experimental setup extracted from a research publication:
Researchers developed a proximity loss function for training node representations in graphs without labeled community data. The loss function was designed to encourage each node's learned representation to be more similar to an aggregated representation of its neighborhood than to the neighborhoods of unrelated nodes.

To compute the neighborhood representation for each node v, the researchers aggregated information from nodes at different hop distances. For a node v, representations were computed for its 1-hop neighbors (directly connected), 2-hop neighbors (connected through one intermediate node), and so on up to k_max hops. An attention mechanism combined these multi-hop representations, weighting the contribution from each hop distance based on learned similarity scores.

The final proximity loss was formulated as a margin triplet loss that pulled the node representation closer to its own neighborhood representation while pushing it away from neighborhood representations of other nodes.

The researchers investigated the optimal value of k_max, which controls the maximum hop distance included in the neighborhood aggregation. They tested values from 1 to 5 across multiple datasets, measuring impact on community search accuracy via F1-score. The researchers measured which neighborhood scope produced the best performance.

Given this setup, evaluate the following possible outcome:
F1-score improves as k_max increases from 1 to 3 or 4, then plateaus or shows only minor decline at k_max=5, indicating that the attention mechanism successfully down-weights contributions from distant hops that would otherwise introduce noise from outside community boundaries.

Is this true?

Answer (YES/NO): NO